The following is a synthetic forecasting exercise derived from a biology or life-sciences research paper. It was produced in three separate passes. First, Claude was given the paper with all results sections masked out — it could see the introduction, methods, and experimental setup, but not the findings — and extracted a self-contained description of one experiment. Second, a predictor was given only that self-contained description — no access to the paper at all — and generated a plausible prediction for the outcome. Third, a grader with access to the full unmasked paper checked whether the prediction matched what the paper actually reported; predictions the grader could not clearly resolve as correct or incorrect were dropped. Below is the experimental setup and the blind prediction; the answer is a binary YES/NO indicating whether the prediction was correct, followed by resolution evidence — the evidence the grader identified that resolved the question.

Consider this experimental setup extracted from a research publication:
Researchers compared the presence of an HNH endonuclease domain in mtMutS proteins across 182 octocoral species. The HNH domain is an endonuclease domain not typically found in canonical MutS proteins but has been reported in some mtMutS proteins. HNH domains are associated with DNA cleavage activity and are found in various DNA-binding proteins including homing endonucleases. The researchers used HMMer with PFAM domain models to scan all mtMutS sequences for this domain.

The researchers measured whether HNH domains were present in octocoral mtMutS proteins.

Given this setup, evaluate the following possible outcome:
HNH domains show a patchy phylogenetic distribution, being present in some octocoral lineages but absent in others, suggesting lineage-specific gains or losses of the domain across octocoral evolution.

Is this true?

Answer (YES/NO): NO